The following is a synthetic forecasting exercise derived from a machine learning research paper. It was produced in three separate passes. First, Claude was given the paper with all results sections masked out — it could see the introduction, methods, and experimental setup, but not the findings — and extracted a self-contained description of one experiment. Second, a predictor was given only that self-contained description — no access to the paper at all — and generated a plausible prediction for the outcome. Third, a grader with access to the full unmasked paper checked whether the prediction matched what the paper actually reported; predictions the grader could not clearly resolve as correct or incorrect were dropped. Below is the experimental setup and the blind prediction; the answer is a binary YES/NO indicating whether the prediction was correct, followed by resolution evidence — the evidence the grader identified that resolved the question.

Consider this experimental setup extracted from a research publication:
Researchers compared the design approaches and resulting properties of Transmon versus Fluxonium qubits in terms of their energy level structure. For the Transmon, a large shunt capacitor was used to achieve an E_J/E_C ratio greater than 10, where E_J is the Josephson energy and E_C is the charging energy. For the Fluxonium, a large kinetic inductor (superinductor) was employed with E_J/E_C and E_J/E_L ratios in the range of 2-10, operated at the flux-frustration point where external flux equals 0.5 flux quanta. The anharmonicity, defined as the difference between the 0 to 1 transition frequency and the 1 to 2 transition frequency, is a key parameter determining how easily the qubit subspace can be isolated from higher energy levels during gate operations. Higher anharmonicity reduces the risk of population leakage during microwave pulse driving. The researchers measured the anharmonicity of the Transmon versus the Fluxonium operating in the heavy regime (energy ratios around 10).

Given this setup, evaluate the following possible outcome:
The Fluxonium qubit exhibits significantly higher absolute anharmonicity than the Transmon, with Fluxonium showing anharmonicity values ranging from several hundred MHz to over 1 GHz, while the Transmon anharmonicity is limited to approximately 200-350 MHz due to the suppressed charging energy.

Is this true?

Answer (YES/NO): NO